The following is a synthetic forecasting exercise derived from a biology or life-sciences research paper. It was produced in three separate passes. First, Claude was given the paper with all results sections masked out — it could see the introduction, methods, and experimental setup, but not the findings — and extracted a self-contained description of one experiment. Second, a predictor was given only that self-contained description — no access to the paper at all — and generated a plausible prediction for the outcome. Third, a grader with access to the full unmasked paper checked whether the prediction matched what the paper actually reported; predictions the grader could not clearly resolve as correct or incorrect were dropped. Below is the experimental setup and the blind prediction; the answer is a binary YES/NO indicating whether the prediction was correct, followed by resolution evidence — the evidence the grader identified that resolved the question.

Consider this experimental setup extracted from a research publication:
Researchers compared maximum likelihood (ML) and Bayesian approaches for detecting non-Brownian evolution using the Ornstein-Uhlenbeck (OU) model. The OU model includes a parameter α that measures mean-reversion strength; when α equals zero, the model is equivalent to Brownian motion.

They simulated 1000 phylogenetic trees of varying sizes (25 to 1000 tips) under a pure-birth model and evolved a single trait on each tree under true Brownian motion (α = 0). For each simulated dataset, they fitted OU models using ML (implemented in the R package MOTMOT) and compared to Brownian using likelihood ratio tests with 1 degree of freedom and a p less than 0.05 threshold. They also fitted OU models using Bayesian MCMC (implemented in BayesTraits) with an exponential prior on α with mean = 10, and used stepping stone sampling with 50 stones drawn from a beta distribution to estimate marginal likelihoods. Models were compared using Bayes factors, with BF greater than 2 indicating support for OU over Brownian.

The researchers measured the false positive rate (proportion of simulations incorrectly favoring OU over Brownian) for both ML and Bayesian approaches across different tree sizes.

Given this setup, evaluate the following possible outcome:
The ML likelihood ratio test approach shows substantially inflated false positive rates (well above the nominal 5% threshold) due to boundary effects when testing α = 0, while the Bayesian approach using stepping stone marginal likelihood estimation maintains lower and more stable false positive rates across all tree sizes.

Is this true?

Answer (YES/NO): YES